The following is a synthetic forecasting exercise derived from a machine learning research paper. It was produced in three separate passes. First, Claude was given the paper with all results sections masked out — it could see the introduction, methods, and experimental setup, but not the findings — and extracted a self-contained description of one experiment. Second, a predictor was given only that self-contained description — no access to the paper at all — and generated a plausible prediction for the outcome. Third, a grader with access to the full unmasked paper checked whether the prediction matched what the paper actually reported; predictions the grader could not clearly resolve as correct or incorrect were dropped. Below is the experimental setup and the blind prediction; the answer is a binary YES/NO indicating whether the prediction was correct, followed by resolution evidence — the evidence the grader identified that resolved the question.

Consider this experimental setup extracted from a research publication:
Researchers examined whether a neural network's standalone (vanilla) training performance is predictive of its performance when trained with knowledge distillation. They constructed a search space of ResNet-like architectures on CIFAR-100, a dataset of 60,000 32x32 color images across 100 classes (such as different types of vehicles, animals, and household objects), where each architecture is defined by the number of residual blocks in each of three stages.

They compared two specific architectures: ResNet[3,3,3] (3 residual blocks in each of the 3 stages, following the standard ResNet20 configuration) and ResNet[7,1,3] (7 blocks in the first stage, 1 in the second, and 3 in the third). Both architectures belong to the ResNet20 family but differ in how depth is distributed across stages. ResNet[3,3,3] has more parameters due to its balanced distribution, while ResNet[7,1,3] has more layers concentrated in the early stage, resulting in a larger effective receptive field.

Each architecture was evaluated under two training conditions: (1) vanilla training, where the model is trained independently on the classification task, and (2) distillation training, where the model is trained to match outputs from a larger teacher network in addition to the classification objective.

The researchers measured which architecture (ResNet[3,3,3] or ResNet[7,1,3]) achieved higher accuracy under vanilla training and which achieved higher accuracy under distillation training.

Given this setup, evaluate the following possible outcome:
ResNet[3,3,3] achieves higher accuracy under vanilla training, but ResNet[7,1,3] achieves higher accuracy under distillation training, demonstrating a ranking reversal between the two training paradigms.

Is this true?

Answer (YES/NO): YES